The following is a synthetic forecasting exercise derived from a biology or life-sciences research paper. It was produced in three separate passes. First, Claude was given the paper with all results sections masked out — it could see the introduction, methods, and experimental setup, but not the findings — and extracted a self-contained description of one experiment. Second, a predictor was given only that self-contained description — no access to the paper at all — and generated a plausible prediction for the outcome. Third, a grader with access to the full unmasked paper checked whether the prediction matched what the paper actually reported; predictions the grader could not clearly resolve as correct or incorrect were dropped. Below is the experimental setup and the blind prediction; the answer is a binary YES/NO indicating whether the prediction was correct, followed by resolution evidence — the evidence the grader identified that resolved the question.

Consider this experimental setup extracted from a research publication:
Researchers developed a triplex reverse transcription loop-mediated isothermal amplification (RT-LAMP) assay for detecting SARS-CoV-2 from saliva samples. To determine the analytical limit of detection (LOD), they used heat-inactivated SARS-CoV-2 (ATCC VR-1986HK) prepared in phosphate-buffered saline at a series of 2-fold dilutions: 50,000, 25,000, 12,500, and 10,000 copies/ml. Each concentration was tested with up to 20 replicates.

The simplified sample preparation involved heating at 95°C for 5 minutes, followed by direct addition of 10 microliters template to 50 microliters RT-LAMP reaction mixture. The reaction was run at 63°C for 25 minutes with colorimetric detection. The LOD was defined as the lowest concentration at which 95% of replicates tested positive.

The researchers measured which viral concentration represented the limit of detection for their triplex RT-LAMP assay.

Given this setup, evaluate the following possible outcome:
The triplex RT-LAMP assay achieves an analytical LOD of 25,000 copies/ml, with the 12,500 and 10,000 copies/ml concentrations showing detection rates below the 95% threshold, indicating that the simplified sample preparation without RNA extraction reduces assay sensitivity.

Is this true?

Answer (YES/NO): YES